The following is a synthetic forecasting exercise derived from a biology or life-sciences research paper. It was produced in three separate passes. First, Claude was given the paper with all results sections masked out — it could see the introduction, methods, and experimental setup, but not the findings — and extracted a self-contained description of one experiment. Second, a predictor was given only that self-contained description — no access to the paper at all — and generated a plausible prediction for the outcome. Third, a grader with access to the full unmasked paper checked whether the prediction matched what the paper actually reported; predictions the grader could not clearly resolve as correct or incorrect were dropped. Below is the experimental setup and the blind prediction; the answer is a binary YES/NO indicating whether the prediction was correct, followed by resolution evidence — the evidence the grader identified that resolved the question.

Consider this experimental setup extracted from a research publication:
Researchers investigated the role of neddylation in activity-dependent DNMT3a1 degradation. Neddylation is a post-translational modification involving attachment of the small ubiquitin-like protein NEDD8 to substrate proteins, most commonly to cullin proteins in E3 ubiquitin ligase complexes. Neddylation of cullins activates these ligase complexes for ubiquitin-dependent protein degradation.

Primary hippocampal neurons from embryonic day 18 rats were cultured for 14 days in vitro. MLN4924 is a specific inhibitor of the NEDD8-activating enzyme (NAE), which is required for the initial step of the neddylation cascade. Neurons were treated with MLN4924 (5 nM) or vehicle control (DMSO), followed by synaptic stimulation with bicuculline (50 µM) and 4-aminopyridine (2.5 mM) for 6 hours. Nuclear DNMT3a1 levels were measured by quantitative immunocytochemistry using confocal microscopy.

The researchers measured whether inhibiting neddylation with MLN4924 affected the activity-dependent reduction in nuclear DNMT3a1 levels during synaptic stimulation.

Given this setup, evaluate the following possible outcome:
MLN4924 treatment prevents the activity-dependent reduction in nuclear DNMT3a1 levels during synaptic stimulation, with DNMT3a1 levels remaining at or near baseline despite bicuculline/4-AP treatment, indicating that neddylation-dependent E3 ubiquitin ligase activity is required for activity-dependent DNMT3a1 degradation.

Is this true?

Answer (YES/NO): YES